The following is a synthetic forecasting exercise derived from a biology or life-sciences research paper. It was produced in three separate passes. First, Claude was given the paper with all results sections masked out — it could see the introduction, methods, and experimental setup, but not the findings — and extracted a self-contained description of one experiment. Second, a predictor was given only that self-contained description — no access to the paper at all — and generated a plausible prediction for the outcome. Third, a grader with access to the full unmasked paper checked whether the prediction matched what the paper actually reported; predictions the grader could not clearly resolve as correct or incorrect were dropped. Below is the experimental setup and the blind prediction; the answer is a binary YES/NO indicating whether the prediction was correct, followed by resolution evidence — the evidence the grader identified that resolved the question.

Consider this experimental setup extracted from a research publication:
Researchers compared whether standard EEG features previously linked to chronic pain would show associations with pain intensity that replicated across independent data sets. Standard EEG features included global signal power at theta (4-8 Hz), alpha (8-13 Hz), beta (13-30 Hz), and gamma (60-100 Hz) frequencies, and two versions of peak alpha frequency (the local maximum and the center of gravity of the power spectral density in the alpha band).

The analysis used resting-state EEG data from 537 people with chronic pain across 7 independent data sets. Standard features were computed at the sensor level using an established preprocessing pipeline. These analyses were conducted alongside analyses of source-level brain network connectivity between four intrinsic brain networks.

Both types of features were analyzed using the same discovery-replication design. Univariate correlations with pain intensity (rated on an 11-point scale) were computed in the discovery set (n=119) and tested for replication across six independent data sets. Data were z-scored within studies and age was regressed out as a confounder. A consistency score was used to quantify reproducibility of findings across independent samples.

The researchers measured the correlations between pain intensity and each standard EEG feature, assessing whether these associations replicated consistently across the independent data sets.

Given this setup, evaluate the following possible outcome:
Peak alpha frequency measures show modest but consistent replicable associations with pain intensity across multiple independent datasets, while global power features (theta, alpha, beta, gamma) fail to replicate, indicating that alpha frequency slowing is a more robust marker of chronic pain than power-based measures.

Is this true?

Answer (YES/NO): NO